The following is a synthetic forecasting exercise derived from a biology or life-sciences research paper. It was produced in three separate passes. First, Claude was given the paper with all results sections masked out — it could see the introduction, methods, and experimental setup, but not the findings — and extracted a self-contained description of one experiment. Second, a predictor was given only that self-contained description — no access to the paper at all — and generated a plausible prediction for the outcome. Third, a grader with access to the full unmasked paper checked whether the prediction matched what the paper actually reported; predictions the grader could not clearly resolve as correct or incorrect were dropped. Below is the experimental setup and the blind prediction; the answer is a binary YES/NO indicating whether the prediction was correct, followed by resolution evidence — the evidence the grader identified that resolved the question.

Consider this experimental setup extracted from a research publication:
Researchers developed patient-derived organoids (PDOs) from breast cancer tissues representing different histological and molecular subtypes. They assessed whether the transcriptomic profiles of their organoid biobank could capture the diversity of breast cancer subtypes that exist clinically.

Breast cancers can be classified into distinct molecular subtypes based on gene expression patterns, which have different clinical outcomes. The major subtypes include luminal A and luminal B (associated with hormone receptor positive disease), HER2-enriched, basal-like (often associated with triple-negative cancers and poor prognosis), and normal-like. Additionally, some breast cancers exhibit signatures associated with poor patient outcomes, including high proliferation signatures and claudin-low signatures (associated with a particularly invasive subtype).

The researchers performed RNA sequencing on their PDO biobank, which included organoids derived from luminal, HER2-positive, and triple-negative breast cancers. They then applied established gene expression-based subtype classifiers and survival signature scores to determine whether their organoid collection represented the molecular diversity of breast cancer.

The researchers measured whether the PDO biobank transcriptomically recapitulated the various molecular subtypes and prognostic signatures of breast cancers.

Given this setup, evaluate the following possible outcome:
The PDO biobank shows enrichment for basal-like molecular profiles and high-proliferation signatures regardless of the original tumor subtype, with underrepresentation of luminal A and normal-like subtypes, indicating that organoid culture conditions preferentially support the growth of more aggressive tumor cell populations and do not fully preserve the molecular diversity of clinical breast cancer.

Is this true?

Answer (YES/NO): NO